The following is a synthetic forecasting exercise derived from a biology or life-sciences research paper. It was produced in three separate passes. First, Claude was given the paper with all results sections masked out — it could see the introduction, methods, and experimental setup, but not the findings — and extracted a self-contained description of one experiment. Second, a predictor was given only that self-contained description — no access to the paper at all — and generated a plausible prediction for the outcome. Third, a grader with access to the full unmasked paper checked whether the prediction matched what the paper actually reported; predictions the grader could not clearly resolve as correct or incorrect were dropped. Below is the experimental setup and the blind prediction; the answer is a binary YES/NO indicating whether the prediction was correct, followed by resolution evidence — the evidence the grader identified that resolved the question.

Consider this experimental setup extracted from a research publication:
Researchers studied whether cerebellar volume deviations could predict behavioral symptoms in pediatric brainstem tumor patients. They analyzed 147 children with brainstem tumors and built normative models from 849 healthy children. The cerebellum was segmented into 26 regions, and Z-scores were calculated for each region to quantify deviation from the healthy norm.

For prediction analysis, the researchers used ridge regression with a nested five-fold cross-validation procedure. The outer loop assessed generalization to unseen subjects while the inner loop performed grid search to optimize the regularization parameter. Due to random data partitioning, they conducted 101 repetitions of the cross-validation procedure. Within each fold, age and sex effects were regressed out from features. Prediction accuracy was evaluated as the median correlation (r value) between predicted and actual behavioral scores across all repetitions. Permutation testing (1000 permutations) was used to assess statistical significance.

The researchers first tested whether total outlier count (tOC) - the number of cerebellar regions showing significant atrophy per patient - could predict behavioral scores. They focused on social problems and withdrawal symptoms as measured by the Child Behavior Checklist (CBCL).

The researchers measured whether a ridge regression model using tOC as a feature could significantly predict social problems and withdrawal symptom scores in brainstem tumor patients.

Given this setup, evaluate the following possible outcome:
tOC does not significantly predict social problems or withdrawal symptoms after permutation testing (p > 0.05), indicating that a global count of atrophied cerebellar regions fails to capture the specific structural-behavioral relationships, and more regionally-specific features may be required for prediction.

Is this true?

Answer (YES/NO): NO